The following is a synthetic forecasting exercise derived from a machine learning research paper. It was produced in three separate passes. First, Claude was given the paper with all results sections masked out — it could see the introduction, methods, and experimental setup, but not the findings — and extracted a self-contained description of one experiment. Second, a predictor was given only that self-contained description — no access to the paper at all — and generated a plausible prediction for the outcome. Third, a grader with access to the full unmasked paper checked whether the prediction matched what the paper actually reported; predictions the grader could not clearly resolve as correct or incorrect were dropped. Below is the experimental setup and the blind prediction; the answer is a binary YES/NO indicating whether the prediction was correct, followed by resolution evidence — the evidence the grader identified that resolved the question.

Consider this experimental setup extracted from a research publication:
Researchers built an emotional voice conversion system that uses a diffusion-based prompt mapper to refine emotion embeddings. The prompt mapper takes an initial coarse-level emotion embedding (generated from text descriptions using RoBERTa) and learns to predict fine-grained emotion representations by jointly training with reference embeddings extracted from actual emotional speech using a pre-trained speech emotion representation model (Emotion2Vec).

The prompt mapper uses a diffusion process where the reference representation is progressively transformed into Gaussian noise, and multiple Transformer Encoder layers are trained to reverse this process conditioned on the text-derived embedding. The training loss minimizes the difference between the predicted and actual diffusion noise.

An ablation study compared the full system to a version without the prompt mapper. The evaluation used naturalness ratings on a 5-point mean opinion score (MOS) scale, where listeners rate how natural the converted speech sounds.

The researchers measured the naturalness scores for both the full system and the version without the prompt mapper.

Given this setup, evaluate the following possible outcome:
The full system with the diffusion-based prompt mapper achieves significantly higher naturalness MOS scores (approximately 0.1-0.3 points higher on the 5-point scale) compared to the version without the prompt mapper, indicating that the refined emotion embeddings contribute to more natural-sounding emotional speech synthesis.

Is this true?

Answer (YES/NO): NO